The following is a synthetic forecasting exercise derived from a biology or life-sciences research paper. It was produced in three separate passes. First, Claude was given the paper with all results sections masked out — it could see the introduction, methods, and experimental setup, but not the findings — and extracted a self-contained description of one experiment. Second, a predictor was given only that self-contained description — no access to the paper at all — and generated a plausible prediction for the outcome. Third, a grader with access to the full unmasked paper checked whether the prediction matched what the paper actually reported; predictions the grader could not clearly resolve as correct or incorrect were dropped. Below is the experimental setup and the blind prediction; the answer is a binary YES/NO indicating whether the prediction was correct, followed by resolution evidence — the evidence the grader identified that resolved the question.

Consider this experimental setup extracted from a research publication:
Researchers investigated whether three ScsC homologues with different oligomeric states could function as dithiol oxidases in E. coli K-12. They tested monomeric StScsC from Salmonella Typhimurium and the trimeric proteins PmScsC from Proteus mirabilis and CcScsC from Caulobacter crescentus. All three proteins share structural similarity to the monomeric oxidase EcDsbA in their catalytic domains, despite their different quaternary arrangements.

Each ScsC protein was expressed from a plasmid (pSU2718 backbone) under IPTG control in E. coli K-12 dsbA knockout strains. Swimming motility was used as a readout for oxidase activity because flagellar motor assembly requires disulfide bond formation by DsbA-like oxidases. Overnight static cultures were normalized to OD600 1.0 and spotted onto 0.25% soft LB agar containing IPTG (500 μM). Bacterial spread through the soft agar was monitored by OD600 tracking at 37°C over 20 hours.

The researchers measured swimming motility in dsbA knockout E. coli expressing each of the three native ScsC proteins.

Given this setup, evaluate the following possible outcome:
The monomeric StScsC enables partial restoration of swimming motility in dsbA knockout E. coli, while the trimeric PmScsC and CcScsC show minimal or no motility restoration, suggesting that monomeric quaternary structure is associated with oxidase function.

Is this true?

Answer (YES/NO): NO